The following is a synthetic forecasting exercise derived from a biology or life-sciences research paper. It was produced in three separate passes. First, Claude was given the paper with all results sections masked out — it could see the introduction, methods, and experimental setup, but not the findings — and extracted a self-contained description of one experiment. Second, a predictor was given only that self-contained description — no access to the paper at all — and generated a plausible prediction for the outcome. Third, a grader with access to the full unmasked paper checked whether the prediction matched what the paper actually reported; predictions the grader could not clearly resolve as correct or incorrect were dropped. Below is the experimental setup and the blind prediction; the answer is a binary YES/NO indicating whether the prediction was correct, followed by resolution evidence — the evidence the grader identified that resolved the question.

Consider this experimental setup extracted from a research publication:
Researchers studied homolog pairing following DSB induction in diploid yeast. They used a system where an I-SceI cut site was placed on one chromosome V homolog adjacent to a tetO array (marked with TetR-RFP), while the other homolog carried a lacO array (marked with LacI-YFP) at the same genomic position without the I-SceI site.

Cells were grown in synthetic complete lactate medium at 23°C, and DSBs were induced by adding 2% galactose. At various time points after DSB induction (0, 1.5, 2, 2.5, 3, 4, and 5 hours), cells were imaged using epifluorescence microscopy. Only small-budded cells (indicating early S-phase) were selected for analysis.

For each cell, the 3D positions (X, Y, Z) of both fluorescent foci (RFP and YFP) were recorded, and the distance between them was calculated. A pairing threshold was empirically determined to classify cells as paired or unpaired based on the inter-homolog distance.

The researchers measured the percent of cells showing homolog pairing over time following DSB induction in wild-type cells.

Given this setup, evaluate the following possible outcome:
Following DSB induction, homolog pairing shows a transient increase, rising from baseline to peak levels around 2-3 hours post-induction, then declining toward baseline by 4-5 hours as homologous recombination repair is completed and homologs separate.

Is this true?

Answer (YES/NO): YES